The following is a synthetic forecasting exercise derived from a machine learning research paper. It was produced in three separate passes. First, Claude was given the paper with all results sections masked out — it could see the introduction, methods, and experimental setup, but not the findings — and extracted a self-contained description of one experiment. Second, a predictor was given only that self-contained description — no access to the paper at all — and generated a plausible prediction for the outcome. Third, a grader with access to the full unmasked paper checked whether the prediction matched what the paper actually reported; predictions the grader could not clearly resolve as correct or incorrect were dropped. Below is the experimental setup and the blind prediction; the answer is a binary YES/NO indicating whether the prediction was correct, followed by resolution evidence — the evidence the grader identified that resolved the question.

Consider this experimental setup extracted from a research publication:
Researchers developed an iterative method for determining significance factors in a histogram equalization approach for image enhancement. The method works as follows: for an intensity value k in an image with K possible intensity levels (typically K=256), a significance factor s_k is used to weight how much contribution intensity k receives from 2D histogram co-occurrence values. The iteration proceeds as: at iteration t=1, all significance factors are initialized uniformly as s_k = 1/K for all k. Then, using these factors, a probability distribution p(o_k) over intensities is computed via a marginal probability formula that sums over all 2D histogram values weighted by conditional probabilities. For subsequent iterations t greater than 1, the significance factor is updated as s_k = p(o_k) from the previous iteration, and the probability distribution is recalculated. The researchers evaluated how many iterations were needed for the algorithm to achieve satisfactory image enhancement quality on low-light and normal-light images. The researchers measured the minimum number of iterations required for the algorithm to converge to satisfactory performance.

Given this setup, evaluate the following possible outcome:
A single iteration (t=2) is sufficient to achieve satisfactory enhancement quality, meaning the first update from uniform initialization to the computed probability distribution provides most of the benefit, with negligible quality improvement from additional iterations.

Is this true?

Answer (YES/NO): YES